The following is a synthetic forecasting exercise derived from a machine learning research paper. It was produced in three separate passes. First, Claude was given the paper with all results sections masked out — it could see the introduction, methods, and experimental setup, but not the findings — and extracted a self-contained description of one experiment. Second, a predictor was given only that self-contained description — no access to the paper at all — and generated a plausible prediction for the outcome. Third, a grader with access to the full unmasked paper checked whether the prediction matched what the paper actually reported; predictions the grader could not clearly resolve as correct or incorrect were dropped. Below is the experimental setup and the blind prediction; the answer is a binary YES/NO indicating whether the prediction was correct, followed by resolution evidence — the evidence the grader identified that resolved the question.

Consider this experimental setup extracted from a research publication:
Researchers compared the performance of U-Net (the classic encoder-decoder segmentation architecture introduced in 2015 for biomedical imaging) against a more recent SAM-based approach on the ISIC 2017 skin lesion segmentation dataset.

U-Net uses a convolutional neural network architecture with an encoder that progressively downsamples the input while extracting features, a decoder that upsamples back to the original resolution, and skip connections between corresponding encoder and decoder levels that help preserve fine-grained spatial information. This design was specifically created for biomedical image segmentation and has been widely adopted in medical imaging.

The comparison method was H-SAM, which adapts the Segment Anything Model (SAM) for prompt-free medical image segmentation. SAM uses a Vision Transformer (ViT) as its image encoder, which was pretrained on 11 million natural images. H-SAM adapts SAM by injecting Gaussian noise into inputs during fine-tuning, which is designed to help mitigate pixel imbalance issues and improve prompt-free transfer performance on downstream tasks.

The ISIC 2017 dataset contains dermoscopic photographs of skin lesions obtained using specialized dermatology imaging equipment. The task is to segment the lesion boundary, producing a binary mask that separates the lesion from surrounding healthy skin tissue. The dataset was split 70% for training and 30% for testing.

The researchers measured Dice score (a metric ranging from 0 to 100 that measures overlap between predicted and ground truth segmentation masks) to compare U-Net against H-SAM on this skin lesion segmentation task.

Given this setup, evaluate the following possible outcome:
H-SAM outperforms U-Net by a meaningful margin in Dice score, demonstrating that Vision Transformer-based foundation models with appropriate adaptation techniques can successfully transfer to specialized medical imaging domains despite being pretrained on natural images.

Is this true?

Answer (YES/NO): NO